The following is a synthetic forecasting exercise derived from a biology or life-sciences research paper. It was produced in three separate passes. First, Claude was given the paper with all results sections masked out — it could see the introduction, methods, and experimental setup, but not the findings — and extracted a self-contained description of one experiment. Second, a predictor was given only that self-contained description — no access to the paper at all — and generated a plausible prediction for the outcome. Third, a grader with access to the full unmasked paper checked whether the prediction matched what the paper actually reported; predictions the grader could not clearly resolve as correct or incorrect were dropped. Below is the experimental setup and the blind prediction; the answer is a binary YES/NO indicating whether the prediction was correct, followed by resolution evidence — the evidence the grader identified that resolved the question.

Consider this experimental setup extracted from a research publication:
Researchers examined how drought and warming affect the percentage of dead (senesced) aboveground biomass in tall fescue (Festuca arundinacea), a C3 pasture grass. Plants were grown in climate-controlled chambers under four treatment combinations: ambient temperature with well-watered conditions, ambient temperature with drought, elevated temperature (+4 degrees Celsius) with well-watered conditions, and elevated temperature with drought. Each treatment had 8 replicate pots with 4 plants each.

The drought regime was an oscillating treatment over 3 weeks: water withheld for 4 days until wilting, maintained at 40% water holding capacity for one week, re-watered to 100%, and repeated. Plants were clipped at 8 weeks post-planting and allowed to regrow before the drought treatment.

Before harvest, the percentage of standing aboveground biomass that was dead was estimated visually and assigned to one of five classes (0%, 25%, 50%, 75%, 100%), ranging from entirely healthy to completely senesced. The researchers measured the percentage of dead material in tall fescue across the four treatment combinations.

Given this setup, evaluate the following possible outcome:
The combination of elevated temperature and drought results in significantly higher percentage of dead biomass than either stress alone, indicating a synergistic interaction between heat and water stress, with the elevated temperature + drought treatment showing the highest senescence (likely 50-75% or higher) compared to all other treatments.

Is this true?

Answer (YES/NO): NO